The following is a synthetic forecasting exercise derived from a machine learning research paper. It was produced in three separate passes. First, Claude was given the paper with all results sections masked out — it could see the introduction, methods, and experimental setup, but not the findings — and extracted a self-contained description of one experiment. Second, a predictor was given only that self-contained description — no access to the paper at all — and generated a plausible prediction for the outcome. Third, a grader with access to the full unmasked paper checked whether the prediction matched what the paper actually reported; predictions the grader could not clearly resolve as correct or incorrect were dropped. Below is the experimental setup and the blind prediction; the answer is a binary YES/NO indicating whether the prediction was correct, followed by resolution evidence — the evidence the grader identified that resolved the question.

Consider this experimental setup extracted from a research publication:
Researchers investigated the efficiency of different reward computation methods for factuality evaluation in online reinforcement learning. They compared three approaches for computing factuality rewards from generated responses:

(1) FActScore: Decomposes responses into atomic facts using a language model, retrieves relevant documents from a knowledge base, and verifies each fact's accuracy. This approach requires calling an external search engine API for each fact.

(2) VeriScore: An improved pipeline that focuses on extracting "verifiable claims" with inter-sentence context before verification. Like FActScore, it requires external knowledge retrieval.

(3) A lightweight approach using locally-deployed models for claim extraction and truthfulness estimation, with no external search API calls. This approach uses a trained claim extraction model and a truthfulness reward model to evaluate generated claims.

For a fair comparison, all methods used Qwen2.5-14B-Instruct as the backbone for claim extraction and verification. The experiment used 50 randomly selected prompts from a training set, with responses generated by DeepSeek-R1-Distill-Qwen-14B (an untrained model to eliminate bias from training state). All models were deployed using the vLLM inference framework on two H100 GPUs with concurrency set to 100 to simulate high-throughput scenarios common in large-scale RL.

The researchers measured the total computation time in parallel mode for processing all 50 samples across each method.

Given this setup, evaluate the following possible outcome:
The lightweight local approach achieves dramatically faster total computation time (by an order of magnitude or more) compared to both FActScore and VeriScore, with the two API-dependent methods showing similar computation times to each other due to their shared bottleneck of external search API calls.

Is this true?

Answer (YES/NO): NO